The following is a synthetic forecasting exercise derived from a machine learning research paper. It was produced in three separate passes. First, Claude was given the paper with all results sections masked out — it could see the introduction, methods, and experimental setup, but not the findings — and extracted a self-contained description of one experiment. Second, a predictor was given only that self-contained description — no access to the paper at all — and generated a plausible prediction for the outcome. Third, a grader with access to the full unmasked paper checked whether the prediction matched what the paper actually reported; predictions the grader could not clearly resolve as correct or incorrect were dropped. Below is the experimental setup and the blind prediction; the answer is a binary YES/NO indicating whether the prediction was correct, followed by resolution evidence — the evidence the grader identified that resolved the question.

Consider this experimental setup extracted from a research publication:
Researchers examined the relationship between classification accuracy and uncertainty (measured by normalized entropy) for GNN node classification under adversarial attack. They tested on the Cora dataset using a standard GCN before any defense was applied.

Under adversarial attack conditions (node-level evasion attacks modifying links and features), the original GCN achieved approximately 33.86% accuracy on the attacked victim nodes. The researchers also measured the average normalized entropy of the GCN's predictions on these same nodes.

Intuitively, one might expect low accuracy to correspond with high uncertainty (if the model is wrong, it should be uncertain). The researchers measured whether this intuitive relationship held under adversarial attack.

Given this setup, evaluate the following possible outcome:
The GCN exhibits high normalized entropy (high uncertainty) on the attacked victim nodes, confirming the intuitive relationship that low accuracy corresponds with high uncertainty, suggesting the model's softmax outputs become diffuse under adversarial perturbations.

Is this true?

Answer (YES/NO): NO